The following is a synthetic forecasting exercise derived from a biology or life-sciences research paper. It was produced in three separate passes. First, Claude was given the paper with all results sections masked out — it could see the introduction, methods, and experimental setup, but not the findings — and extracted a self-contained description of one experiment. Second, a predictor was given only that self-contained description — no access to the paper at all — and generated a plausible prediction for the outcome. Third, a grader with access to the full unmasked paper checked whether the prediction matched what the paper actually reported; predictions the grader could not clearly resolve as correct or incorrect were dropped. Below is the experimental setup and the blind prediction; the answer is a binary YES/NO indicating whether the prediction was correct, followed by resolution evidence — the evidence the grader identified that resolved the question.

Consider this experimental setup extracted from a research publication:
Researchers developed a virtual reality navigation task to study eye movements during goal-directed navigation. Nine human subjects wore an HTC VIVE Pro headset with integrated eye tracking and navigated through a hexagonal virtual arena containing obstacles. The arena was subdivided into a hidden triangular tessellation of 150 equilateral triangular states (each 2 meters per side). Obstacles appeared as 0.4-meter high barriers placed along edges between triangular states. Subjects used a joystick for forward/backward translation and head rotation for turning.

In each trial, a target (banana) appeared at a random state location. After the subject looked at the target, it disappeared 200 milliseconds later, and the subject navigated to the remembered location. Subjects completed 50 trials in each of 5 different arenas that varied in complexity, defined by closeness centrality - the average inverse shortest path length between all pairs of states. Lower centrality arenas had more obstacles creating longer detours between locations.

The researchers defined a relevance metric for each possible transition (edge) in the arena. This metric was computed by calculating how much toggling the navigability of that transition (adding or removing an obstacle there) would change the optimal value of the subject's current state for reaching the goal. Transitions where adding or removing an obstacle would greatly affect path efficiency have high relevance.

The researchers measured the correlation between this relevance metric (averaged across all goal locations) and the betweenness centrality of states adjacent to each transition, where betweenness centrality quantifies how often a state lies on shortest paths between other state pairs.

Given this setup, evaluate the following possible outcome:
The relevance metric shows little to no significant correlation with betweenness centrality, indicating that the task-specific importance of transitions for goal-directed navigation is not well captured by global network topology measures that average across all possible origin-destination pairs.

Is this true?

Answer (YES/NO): NO